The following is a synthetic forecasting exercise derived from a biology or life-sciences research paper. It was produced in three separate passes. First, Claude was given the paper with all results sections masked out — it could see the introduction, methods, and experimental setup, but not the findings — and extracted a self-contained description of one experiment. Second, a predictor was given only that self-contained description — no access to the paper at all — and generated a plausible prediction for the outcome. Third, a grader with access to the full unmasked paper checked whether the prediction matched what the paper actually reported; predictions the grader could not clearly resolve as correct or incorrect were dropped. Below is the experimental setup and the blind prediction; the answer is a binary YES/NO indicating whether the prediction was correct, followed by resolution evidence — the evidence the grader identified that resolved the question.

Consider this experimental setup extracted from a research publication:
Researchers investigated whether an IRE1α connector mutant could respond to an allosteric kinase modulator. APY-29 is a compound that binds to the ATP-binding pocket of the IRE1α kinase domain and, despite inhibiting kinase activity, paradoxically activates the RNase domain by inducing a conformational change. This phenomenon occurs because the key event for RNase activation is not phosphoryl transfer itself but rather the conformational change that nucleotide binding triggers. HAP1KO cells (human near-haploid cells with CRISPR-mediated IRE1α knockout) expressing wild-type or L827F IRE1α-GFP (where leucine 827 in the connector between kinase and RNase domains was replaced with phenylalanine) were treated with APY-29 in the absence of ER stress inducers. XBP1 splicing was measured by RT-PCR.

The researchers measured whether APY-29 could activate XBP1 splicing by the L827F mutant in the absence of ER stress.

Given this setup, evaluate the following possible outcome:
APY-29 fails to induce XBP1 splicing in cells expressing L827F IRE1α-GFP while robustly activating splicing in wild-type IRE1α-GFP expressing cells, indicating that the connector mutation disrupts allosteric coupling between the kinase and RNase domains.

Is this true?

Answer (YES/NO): NO